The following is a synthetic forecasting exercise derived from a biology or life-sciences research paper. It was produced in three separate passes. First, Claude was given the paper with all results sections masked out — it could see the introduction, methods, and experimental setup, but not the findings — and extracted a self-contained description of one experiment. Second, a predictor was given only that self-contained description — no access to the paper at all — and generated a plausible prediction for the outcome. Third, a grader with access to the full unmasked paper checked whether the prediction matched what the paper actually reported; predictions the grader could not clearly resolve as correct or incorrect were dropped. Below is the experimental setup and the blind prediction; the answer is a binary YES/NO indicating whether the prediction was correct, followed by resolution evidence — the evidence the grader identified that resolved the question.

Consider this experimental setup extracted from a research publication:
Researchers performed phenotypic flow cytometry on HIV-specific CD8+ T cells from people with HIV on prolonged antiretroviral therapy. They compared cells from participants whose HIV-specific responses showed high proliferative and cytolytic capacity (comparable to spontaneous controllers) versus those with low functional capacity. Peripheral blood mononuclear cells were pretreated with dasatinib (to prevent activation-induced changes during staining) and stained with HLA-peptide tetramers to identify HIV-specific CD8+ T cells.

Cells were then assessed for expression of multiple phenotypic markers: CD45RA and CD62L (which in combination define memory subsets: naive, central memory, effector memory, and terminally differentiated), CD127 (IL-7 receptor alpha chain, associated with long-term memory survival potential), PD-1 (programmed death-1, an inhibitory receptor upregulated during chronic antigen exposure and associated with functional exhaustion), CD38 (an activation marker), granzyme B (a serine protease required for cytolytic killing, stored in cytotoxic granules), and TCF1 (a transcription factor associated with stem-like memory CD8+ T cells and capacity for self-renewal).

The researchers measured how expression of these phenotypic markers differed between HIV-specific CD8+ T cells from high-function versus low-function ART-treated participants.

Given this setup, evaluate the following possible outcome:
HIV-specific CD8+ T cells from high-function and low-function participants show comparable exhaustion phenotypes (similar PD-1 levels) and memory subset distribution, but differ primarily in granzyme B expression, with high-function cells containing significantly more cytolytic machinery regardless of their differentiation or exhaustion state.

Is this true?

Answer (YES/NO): NO